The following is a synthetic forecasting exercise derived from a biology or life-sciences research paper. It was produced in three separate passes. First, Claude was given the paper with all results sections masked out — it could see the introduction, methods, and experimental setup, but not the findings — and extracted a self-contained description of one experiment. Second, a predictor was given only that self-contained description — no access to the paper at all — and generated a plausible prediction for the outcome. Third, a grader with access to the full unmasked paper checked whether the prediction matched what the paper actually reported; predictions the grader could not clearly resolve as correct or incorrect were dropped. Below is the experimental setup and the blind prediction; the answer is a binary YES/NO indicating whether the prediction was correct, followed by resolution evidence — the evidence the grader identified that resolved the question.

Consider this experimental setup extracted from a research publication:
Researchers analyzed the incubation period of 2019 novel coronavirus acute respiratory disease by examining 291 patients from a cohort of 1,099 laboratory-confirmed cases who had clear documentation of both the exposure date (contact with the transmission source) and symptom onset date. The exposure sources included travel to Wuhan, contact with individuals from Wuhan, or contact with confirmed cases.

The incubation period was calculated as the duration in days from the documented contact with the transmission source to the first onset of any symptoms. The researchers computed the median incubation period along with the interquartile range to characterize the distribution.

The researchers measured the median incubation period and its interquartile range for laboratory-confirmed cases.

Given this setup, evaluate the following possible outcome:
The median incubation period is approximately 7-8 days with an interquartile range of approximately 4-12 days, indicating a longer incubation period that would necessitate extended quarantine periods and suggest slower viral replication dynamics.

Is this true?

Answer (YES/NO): NO